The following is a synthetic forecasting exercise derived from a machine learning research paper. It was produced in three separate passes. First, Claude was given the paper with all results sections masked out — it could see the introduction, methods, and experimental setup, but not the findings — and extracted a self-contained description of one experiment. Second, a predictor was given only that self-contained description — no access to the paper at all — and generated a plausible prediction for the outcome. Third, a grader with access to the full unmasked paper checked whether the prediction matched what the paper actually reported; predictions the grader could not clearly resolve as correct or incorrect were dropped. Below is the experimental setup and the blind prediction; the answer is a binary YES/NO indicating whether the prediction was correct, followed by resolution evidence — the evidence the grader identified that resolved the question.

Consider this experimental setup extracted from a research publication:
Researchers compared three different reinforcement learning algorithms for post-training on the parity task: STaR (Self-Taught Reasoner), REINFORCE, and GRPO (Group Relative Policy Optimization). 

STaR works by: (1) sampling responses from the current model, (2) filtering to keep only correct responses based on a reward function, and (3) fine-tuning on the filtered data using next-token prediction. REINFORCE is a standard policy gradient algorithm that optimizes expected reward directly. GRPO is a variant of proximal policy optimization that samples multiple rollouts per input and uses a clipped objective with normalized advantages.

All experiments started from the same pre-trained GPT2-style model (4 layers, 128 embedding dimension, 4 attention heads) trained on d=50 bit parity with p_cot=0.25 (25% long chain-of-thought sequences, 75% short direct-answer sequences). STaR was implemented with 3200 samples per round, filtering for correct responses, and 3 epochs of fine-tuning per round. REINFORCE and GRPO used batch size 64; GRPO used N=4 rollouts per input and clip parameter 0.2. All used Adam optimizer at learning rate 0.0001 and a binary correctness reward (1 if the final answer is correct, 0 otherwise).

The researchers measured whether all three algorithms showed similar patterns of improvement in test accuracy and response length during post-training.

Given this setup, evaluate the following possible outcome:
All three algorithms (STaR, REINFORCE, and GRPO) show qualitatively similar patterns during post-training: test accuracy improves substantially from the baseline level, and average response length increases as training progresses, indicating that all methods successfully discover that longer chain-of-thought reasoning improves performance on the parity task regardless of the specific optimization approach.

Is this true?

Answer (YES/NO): YES